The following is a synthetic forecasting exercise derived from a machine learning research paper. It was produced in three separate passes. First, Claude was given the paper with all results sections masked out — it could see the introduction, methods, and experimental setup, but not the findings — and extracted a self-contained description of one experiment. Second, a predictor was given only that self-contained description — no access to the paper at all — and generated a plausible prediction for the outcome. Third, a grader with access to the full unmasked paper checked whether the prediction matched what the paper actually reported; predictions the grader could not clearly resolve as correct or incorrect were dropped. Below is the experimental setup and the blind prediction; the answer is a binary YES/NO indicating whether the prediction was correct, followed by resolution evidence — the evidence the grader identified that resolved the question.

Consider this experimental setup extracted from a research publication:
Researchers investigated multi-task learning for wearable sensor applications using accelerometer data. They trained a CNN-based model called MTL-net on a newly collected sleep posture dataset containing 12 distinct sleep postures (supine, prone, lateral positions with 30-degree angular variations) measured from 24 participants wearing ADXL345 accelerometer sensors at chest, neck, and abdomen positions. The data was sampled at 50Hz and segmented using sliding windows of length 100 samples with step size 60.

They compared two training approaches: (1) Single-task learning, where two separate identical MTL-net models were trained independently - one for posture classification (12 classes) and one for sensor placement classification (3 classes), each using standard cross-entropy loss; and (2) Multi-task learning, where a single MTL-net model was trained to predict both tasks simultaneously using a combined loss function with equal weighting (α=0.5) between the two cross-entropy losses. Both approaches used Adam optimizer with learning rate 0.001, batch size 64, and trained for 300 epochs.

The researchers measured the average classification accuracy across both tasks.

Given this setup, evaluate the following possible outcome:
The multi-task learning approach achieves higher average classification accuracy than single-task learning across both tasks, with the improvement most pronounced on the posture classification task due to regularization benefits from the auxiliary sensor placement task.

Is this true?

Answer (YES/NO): NO